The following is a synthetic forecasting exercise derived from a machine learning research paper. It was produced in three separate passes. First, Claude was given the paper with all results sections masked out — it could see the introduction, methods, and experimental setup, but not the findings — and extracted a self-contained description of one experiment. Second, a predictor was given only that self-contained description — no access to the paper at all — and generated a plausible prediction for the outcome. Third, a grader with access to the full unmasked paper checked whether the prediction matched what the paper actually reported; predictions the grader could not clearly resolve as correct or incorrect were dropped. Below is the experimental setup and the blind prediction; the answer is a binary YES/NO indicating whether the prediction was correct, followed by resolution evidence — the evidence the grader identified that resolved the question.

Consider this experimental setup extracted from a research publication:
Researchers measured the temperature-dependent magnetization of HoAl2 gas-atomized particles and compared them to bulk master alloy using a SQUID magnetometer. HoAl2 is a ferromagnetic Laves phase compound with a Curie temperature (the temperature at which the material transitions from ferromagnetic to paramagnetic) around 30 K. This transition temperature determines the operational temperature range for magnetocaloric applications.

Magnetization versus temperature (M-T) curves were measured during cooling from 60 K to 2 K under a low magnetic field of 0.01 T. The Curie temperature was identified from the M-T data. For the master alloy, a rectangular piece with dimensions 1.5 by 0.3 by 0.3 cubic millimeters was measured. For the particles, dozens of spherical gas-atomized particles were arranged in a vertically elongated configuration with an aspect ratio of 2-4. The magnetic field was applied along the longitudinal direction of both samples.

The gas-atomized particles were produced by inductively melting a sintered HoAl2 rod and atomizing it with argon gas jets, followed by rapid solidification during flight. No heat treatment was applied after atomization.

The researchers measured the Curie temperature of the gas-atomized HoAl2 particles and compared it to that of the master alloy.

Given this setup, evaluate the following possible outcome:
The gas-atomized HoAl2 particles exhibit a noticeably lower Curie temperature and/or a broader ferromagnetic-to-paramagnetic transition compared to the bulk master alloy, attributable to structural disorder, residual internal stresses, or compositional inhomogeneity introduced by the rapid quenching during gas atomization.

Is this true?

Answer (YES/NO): NO